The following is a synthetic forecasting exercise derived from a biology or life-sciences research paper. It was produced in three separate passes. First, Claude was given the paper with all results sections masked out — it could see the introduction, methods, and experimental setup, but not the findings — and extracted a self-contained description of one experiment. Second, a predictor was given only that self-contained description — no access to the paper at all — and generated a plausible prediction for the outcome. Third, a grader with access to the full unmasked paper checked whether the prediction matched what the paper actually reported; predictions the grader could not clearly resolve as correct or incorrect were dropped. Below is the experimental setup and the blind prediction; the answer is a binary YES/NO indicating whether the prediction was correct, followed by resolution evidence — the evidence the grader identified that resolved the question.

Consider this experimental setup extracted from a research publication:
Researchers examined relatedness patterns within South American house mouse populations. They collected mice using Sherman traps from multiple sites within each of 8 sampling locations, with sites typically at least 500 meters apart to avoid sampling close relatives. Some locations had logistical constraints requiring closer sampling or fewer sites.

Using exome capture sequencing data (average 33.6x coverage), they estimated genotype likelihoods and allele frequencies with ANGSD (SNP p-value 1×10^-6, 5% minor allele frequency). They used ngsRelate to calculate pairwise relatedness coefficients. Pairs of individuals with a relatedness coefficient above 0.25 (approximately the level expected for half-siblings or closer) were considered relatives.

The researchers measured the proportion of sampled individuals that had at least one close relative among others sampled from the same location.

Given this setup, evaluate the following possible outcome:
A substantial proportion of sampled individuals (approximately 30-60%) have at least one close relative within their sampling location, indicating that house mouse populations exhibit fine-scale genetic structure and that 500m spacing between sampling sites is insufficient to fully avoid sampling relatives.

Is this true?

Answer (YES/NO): NO